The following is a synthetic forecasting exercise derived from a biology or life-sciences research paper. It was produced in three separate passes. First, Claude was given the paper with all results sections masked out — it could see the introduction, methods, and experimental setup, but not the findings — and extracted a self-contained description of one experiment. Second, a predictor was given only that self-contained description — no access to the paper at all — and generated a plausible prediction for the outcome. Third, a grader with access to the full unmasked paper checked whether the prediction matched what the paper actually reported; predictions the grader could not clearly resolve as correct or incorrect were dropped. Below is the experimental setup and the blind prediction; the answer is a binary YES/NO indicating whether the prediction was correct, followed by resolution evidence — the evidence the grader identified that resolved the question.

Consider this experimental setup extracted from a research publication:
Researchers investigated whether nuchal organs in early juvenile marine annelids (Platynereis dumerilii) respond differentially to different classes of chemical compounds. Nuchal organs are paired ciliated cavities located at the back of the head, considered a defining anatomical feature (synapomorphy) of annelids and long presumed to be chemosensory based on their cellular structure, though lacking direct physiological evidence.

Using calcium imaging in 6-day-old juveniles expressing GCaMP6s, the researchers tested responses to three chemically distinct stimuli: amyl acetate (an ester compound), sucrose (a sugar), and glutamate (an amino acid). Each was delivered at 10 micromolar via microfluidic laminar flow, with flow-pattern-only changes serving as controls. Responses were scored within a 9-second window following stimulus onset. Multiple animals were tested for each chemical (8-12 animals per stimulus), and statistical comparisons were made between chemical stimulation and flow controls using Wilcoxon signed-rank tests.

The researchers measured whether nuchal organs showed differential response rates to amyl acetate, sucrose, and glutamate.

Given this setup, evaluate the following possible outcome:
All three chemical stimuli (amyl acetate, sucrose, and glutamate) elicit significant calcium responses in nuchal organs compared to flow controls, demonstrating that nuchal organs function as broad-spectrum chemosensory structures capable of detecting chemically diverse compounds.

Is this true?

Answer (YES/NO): NO